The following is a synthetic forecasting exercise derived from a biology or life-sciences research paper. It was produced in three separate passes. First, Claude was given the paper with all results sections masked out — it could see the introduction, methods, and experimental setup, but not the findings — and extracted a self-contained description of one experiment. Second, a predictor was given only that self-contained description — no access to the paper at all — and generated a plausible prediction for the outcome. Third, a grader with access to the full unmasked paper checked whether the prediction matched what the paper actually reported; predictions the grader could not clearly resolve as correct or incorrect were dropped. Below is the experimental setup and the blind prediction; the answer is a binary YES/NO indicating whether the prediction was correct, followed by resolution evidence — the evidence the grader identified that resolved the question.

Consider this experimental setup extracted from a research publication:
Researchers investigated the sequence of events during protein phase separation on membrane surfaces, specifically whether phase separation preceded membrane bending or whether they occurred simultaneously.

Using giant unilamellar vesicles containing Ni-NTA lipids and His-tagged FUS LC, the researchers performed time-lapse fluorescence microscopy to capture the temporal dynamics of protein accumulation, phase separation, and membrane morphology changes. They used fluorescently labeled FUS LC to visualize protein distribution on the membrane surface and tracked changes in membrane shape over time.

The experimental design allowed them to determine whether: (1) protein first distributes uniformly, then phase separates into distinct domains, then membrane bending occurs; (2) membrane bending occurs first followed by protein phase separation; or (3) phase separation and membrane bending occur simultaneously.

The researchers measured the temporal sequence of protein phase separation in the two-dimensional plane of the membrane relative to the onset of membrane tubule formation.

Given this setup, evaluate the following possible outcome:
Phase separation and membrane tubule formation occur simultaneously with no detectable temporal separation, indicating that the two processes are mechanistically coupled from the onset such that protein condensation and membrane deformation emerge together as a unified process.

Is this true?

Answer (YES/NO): NO